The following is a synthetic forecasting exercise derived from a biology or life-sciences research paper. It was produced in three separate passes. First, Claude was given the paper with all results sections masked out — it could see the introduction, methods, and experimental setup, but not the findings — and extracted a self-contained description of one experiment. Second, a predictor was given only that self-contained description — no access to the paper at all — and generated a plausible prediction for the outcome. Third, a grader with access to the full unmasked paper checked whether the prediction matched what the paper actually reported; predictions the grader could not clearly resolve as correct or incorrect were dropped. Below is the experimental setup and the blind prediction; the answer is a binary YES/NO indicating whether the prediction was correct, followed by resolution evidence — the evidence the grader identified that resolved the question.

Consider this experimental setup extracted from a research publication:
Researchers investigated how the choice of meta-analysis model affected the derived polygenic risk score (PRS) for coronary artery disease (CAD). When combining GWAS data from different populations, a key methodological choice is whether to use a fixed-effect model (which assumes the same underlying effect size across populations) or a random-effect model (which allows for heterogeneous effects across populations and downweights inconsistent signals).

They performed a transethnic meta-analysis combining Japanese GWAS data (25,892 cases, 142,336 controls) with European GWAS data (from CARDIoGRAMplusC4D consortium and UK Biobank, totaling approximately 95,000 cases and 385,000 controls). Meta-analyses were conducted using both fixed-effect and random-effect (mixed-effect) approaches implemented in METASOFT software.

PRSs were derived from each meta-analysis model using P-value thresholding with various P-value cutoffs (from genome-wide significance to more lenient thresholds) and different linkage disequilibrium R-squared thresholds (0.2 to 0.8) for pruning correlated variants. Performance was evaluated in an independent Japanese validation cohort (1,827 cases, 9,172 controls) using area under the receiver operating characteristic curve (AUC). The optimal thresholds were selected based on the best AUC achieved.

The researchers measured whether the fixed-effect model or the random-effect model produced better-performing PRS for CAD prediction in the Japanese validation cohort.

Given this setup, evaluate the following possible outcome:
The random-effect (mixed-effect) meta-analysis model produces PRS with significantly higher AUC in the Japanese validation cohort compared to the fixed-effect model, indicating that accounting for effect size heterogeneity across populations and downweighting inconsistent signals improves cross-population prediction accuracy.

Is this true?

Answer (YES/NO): YES